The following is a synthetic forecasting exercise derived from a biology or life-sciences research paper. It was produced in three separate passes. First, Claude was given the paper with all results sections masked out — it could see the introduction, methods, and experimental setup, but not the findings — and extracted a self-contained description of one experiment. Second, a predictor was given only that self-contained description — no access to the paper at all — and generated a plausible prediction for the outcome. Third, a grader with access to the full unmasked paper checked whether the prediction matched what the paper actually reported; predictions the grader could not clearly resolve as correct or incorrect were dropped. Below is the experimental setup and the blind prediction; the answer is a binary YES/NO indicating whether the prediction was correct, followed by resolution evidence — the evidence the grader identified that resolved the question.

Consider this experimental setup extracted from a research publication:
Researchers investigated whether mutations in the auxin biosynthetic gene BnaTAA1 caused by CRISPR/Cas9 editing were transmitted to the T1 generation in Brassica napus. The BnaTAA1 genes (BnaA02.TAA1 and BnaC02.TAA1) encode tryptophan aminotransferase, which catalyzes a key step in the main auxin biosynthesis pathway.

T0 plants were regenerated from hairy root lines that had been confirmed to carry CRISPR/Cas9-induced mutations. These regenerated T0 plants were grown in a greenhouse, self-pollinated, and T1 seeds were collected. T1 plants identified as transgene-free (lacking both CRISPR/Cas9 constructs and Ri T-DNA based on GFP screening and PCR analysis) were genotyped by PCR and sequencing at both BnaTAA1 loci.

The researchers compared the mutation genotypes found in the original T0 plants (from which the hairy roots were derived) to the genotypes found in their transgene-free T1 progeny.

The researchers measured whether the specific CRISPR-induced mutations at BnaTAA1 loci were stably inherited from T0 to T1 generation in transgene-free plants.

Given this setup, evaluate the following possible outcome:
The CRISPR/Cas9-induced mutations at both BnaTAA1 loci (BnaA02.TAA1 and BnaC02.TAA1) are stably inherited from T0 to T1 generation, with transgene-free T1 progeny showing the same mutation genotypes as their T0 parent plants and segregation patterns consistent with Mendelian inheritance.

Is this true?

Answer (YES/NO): NO